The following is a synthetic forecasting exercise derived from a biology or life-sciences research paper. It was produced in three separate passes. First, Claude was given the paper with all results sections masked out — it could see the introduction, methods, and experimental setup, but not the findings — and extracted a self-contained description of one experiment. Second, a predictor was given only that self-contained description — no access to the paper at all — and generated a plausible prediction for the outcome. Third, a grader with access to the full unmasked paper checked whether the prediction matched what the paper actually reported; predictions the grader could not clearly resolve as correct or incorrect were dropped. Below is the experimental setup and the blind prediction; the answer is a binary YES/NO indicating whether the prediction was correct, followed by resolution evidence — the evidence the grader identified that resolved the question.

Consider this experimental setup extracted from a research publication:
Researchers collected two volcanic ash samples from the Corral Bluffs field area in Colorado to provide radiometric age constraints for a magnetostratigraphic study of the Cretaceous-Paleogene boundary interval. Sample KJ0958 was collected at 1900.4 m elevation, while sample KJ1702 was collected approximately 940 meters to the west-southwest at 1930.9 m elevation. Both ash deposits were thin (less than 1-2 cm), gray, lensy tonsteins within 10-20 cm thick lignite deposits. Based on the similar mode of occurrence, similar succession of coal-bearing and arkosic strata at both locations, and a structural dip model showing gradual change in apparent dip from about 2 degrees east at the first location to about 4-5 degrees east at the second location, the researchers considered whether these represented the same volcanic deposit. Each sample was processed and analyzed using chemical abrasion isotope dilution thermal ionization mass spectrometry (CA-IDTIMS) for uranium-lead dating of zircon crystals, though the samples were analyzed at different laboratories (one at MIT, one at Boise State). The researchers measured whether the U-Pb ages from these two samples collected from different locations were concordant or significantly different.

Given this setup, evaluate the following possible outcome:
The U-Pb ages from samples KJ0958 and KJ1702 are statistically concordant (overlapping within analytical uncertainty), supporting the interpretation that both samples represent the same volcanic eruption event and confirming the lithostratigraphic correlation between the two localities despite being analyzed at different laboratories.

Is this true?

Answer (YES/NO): YES